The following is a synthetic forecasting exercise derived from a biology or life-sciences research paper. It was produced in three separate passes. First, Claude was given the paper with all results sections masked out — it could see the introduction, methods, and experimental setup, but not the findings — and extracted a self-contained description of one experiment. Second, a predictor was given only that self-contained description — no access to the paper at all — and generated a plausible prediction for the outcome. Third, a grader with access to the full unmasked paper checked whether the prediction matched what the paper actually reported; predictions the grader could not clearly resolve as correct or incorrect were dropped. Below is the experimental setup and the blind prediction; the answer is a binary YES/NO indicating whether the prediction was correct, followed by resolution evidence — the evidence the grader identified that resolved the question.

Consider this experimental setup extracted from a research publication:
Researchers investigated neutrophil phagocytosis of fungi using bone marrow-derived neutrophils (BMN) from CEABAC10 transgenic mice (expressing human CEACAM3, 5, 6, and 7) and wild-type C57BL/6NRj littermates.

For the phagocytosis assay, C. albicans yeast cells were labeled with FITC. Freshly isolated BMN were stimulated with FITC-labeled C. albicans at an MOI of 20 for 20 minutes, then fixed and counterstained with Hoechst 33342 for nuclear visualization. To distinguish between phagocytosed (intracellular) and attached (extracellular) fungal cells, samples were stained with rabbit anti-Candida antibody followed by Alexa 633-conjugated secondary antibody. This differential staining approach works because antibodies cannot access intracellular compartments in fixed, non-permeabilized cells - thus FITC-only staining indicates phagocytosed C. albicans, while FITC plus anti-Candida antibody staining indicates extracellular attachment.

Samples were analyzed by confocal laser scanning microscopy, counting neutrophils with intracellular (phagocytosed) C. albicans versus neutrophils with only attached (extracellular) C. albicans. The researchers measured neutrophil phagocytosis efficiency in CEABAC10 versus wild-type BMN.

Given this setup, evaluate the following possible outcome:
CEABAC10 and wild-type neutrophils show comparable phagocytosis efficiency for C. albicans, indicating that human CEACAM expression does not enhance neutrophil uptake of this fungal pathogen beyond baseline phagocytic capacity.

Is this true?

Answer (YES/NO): YES